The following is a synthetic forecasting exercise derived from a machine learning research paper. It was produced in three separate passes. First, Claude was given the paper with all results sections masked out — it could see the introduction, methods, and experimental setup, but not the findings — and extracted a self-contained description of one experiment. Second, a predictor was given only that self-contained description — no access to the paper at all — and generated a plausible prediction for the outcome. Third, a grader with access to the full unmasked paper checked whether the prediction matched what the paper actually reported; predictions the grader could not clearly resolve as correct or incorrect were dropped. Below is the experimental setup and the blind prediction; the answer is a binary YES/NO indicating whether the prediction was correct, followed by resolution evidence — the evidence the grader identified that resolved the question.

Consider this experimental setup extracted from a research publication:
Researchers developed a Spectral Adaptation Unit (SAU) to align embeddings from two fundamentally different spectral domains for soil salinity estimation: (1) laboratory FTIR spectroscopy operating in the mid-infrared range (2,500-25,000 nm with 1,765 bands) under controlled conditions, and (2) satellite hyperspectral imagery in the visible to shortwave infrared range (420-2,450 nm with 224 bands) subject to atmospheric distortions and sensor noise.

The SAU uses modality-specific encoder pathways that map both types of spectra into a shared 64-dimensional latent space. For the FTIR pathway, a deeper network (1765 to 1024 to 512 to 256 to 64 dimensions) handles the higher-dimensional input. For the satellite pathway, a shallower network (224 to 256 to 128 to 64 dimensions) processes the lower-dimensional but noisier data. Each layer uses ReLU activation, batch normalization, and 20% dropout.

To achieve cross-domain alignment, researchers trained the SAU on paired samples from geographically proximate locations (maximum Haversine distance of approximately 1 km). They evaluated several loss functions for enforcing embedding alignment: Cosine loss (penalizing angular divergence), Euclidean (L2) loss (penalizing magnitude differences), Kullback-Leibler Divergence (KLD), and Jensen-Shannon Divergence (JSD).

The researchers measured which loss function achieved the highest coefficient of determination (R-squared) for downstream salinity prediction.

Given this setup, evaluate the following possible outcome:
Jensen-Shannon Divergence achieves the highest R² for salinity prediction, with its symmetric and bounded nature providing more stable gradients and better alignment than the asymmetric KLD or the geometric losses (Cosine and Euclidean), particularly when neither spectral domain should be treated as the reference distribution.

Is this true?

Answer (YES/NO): NO